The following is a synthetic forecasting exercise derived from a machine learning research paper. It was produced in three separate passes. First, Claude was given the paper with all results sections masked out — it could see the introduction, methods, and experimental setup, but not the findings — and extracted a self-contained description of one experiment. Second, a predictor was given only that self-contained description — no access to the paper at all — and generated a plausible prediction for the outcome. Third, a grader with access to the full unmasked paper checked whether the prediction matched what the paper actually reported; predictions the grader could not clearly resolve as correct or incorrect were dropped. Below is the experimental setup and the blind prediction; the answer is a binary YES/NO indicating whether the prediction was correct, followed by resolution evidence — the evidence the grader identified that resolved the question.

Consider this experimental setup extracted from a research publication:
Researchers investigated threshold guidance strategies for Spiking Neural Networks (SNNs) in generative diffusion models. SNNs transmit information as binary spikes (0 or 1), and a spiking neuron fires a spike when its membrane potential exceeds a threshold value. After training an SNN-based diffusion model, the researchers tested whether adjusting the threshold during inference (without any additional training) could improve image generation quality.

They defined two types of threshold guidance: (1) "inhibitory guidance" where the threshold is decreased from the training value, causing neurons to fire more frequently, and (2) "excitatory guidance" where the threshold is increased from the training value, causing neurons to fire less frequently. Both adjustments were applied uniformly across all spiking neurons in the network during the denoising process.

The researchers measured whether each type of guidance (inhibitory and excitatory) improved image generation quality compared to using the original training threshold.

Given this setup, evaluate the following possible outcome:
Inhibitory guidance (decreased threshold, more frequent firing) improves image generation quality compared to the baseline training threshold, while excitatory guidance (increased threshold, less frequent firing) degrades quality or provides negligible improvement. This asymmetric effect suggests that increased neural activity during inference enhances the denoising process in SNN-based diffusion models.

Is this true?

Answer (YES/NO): YES